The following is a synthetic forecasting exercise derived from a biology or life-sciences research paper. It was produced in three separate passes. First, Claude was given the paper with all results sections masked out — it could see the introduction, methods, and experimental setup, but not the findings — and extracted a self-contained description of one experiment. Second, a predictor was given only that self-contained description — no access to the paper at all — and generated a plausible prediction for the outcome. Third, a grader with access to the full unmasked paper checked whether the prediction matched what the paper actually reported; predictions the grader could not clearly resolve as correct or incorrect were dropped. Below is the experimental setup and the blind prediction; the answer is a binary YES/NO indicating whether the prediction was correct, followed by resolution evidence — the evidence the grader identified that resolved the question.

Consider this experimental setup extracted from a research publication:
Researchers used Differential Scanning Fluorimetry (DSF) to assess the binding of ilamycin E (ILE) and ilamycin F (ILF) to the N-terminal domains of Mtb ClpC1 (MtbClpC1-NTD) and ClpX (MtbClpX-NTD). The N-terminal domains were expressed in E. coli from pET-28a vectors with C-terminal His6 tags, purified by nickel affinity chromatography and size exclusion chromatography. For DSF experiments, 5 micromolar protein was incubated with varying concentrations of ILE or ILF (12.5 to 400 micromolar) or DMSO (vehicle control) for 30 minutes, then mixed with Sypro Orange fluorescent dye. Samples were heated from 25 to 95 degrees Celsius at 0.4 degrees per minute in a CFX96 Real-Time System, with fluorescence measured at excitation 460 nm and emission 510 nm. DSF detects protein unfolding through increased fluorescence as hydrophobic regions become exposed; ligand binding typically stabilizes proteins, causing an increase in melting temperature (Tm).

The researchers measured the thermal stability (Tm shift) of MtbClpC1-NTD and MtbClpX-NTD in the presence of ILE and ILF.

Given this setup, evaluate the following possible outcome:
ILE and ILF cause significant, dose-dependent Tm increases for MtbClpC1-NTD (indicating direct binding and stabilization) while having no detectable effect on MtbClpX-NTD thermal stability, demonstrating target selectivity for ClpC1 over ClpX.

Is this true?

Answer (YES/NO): NO